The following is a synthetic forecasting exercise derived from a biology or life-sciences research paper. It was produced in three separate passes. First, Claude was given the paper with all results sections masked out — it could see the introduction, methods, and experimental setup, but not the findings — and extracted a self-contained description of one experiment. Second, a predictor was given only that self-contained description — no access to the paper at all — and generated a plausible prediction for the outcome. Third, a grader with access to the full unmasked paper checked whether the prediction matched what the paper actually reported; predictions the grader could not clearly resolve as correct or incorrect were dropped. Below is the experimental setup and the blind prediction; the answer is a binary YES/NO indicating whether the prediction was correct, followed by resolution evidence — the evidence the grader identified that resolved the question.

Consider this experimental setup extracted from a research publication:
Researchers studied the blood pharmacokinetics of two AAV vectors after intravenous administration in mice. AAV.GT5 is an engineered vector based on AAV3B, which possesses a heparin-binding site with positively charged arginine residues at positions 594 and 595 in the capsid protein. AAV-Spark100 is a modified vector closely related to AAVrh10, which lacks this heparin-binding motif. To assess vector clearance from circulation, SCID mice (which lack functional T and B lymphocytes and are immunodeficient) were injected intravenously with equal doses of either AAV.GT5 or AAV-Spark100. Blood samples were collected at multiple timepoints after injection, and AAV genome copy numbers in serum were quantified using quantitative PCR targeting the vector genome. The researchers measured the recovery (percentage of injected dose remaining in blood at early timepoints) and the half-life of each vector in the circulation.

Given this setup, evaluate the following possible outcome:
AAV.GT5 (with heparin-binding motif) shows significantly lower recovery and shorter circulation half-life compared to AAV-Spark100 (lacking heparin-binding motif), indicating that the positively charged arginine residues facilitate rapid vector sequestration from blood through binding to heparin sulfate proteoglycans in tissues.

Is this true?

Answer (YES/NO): YES